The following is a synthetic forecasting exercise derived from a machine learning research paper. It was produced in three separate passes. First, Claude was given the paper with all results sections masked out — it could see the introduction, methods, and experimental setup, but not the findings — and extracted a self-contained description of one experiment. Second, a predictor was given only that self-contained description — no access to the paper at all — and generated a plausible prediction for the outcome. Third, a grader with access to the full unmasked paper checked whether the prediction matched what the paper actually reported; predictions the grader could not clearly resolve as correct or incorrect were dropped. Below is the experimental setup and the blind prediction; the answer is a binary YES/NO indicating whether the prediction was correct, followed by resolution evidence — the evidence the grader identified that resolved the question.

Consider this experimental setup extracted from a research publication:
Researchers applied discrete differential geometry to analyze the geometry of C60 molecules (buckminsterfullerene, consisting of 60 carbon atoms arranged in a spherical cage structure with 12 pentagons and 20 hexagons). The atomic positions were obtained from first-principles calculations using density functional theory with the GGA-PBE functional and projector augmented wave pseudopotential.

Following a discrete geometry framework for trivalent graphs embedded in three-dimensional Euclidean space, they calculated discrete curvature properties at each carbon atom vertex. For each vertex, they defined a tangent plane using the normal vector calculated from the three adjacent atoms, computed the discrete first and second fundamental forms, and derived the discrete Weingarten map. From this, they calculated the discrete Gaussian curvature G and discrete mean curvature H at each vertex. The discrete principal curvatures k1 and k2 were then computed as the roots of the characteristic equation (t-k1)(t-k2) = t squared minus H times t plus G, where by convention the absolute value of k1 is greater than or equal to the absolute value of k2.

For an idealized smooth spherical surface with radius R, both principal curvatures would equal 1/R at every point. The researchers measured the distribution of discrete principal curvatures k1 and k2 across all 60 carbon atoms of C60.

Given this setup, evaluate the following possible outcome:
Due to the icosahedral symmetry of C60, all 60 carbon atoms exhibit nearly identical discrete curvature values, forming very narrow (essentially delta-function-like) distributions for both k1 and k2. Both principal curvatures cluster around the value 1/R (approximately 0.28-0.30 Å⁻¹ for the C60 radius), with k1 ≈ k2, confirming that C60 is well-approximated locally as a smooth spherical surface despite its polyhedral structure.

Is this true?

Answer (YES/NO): NO